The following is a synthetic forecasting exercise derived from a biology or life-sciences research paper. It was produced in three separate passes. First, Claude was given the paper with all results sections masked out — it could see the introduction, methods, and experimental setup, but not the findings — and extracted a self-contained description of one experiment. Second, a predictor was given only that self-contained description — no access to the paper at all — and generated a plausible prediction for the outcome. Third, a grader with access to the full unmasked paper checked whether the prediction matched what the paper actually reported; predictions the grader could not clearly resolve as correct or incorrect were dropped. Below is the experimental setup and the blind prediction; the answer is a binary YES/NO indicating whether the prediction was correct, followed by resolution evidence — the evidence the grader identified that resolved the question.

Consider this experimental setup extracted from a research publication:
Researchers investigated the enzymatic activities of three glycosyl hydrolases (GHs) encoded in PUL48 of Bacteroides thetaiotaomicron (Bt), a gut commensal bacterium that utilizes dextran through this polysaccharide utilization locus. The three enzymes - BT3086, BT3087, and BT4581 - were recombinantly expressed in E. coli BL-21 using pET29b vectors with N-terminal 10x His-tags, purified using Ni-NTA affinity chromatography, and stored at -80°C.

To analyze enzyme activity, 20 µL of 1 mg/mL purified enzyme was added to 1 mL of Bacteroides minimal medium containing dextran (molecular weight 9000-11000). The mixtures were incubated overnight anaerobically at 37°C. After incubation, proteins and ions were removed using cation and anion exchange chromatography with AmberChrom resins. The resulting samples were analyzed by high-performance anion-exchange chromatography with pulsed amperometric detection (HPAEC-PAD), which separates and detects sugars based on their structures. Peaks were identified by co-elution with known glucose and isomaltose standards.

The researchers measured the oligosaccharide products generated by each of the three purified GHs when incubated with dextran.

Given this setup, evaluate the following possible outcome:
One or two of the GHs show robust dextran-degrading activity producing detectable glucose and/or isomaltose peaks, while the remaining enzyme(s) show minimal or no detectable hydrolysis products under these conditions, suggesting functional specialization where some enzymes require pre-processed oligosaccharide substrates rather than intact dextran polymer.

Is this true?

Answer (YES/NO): NO